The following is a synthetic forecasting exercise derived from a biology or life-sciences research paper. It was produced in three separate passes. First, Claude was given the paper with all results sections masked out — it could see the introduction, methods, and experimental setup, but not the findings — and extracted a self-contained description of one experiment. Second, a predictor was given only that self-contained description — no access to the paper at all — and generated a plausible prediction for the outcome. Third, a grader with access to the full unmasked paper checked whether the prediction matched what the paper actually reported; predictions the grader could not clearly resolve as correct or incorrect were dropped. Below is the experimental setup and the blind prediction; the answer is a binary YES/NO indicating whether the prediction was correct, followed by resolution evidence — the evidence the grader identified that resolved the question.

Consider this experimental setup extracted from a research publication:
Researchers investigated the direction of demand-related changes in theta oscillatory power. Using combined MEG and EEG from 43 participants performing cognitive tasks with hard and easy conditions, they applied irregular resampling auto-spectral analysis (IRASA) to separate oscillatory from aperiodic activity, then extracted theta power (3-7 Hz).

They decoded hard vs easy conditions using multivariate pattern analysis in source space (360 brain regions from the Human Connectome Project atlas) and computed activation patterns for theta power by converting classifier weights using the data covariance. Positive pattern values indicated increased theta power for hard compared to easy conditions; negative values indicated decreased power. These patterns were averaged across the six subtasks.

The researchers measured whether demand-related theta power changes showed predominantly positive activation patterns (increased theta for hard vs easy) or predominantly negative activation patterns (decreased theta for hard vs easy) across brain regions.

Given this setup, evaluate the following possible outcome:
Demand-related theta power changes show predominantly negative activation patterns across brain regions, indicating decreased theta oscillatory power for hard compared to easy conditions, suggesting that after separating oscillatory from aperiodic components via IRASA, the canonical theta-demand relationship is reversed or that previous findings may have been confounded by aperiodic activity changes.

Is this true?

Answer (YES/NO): NO